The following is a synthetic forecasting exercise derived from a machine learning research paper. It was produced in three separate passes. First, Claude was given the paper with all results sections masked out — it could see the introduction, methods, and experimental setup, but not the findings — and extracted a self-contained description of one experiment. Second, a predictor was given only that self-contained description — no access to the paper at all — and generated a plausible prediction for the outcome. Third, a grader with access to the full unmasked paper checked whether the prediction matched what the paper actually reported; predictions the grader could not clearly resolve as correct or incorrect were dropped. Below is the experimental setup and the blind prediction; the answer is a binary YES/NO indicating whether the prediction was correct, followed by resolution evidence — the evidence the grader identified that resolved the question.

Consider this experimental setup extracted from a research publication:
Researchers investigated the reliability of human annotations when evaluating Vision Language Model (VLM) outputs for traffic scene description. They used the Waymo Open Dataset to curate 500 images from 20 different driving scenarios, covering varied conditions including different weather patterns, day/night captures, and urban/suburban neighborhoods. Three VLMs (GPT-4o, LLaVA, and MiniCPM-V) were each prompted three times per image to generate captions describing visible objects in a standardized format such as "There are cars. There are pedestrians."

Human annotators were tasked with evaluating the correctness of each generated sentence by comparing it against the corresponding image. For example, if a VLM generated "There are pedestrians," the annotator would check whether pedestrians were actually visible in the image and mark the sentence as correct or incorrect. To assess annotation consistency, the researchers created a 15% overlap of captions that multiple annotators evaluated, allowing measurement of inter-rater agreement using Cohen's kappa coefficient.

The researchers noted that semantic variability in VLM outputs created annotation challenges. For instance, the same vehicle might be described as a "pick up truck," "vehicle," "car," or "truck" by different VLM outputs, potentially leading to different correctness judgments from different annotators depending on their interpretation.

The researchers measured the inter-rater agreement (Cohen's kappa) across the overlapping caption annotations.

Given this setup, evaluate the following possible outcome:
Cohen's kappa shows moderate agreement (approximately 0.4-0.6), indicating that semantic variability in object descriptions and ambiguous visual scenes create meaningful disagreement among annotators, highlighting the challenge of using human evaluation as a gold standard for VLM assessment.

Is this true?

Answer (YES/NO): NO